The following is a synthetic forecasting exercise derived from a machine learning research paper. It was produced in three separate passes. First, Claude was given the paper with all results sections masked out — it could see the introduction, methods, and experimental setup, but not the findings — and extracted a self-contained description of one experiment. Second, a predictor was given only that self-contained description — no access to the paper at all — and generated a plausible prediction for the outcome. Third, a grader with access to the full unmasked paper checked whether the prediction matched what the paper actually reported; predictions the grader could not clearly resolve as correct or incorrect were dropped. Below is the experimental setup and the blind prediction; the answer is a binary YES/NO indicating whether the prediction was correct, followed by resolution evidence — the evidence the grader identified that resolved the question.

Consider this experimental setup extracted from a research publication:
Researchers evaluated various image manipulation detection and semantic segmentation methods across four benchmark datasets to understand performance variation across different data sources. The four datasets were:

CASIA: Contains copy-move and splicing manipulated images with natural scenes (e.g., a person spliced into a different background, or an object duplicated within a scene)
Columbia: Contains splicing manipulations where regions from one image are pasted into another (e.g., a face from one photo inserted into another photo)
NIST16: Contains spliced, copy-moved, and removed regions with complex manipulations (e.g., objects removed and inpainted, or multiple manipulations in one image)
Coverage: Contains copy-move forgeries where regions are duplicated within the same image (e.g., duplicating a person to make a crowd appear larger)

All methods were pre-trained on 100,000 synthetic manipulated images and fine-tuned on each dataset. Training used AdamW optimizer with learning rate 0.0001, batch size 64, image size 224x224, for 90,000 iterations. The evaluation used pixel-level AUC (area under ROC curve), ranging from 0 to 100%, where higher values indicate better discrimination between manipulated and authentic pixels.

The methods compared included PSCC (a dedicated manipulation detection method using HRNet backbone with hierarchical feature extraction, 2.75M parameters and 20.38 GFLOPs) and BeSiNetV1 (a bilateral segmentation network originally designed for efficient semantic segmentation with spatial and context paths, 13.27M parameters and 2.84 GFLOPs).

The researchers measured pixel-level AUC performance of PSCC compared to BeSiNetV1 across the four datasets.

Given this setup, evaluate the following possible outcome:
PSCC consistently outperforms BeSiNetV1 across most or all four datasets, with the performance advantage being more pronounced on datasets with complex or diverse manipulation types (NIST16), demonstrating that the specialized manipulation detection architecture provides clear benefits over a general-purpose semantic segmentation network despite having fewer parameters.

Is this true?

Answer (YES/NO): NO